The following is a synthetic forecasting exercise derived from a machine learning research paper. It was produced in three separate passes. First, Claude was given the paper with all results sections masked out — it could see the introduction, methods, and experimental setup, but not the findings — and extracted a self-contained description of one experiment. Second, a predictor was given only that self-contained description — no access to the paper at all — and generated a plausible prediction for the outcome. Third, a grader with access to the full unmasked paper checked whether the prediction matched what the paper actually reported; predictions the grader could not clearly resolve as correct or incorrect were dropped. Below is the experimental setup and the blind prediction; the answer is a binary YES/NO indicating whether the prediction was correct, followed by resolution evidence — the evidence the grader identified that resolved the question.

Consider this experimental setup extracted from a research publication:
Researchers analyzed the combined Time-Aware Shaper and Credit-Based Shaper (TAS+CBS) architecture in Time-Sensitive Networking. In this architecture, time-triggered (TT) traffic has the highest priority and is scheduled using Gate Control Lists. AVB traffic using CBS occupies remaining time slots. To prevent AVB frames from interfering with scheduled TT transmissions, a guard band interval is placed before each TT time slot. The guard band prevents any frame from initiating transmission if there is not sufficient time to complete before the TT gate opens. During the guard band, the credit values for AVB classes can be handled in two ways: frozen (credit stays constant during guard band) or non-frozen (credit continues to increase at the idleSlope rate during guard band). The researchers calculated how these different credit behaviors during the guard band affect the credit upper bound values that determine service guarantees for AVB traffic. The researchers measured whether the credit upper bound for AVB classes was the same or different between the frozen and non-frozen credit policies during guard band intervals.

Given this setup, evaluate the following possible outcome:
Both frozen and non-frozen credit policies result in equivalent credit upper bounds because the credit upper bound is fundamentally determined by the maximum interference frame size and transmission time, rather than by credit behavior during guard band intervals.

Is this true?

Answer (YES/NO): NO